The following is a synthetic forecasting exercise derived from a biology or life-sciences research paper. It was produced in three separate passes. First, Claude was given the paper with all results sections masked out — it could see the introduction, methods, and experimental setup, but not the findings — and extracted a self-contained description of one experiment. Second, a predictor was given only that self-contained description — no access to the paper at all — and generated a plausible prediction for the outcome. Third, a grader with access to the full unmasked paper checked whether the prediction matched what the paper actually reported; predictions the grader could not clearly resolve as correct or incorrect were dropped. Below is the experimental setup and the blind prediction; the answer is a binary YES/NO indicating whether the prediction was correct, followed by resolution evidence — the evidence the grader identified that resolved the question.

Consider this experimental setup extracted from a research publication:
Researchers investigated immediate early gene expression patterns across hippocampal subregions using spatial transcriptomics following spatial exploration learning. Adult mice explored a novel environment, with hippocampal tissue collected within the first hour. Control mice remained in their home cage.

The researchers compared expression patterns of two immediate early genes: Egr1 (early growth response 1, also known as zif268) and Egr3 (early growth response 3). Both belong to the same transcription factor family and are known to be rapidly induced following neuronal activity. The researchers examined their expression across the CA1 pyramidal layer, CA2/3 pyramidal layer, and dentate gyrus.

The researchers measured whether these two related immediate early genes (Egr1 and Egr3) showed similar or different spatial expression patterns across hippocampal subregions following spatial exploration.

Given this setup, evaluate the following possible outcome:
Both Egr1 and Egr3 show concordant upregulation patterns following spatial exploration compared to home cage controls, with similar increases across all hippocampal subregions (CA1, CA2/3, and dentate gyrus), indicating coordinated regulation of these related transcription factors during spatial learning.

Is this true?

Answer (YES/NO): NO